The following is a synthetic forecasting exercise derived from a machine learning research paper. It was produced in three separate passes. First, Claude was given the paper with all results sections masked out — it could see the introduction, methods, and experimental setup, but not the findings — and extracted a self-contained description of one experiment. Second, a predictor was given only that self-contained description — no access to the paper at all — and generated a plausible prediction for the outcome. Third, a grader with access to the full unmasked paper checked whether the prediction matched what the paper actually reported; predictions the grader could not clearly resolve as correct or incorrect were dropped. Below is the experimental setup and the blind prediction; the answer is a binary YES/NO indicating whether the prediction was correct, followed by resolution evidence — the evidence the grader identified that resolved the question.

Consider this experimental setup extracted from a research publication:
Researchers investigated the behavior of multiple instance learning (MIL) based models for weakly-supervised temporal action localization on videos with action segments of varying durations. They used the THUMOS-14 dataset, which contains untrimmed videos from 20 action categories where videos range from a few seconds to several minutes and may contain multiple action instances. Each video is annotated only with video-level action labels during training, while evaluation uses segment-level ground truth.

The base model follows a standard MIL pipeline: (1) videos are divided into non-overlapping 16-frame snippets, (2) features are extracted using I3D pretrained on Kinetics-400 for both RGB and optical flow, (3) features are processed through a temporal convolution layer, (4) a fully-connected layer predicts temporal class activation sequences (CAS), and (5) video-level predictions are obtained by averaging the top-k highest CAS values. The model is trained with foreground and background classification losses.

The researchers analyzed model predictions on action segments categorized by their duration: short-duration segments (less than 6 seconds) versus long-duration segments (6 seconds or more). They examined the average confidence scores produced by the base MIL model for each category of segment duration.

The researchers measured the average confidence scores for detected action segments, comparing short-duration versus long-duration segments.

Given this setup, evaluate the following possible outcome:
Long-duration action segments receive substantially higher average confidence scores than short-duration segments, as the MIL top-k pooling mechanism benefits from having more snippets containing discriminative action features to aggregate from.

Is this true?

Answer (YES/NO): YES